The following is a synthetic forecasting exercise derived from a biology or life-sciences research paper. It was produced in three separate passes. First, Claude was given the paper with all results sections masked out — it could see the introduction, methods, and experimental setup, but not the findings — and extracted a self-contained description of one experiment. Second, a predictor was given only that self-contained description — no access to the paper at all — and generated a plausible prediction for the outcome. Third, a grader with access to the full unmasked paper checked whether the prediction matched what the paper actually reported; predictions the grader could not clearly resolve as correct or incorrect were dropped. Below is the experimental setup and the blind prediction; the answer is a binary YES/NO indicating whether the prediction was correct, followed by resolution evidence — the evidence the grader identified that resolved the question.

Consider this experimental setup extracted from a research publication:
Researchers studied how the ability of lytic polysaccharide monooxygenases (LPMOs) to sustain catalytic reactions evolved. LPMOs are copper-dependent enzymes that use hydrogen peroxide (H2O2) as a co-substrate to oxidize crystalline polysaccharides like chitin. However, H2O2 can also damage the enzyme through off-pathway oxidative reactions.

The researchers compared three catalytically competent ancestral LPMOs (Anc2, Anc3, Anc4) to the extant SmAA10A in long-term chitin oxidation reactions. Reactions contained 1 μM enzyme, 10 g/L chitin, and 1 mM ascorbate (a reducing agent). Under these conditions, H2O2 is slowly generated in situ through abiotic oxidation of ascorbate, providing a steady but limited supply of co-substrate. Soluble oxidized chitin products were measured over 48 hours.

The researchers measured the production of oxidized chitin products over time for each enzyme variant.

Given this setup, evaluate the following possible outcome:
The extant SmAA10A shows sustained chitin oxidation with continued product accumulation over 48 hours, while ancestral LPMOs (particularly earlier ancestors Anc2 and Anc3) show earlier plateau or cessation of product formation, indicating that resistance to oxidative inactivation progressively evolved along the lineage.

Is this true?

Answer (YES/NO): YES